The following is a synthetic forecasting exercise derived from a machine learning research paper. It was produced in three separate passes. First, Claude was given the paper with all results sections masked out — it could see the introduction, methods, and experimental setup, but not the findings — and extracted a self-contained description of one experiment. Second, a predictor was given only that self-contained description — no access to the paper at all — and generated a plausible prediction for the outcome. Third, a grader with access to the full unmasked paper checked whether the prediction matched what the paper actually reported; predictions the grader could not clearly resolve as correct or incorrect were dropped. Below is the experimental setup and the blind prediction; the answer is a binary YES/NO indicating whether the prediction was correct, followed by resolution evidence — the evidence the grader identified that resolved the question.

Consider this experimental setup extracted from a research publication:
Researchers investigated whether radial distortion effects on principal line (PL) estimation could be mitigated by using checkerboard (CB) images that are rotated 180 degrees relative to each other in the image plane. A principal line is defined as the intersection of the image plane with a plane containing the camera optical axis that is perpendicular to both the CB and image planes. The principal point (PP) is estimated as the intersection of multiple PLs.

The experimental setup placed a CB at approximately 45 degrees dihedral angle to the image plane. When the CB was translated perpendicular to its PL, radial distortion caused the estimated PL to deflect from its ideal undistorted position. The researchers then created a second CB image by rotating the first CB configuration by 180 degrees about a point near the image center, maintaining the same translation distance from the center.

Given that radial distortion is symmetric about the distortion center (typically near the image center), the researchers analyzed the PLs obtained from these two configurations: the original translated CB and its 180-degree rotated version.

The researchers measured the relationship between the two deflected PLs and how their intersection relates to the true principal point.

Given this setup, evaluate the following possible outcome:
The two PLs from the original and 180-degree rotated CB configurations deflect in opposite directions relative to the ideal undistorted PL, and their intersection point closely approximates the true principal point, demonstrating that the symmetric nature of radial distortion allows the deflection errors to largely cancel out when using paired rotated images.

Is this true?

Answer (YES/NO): YES